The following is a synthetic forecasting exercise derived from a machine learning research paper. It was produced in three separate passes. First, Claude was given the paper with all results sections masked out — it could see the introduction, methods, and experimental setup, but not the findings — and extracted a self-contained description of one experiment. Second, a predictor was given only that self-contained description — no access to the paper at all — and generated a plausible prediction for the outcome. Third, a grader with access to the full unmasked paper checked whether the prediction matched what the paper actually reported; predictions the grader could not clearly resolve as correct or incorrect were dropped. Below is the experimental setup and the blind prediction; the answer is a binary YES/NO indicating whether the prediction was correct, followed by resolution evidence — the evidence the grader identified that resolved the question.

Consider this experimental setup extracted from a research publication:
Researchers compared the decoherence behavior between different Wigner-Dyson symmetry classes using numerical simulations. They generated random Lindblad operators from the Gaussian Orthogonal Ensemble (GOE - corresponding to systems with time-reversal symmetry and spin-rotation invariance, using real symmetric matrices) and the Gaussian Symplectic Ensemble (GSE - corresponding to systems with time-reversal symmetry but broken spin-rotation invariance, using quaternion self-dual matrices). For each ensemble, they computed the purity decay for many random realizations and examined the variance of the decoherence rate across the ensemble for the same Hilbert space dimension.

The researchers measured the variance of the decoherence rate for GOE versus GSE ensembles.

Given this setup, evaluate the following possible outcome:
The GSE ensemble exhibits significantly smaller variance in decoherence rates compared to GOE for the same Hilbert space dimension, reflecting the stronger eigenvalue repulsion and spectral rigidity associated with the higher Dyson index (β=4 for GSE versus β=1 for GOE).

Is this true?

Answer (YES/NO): NO